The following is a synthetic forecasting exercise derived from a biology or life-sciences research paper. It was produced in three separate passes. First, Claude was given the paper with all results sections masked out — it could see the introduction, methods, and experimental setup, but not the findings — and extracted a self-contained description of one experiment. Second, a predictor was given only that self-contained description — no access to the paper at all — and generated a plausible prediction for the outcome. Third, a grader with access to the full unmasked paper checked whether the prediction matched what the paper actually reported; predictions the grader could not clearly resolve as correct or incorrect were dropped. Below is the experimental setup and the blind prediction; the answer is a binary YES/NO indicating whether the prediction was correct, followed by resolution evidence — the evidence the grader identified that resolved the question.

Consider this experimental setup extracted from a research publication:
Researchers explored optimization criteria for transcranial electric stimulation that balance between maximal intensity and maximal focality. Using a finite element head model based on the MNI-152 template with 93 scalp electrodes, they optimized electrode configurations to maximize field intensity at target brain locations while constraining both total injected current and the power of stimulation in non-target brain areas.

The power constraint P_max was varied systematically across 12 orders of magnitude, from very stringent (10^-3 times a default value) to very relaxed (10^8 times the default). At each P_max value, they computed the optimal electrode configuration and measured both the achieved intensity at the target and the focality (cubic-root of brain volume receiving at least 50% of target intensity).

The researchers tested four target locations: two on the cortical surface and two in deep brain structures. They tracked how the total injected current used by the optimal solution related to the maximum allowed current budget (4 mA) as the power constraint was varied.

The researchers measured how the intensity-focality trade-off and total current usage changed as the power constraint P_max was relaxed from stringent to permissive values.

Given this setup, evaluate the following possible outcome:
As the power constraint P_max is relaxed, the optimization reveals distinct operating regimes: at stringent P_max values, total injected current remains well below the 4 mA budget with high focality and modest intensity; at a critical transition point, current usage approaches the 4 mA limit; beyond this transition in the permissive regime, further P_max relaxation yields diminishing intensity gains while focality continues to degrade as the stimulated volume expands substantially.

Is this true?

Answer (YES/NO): NO